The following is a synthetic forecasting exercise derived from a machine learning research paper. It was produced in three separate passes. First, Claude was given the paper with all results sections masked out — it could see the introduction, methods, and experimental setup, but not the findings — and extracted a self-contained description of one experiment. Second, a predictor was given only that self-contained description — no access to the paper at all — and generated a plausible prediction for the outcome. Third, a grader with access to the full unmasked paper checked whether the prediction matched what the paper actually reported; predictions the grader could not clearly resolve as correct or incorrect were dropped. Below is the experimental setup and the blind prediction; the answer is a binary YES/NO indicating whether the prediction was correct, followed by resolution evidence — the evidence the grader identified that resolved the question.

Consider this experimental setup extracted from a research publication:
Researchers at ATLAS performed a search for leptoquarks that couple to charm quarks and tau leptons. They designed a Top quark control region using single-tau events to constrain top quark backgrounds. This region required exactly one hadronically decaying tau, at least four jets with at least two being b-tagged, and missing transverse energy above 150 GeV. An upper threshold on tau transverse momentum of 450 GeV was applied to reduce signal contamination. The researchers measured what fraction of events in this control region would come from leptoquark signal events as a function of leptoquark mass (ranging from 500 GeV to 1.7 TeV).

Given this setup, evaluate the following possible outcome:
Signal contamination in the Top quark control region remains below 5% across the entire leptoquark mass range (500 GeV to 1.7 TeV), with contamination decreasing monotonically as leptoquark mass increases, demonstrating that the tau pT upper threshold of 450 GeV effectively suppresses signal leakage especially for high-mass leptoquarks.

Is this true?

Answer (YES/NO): NO